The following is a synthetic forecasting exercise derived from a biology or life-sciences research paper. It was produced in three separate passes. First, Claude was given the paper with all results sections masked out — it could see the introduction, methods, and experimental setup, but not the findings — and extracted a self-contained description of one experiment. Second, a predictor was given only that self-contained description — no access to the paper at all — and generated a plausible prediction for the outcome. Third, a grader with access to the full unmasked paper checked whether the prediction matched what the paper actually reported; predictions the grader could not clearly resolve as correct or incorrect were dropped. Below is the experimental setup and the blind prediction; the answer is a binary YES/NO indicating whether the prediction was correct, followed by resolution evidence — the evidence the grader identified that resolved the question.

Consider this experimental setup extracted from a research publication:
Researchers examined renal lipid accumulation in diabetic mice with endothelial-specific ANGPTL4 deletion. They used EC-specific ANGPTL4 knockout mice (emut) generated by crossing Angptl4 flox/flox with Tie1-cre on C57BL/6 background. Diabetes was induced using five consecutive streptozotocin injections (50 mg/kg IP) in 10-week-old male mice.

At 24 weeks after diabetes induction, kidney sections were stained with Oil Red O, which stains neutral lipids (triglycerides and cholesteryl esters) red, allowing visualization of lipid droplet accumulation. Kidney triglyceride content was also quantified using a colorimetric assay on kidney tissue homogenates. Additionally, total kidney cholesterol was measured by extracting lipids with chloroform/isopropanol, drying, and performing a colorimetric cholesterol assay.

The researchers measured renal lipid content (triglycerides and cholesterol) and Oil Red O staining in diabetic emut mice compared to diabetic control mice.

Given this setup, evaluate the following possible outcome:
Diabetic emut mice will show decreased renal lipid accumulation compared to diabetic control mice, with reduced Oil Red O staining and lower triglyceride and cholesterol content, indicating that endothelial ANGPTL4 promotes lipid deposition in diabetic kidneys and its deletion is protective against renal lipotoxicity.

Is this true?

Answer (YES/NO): NO